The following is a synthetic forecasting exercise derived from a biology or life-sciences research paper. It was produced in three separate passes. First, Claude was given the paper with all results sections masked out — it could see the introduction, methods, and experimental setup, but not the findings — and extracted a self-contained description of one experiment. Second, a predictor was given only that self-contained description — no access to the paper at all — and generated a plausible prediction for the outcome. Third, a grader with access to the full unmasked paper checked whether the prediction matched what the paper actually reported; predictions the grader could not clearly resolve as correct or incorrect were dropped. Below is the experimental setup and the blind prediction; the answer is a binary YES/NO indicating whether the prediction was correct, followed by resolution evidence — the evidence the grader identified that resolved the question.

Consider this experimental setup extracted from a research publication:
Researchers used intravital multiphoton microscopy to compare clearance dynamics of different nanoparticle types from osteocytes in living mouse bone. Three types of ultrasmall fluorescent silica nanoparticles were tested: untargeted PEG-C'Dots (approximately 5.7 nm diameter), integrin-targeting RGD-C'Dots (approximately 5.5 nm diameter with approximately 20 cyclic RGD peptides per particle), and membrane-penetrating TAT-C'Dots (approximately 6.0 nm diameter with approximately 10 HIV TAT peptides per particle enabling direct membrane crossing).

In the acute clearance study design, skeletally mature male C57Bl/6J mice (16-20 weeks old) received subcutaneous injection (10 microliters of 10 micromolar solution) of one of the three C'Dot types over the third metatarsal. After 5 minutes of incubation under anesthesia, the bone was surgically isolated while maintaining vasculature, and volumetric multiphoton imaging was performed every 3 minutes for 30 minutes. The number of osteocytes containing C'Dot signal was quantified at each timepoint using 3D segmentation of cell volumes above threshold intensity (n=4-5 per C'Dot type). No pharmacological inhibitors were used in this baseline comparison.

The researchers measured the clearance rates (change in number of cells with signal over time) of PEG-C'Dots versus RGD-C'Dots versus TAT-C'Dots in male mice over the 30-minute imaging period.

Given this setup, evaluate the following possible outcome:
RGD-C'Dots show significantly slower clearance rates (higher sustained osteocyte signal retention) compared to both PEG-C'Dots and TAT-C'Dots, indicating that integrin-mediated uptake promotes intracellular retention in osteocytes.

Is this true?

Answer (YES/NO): NO